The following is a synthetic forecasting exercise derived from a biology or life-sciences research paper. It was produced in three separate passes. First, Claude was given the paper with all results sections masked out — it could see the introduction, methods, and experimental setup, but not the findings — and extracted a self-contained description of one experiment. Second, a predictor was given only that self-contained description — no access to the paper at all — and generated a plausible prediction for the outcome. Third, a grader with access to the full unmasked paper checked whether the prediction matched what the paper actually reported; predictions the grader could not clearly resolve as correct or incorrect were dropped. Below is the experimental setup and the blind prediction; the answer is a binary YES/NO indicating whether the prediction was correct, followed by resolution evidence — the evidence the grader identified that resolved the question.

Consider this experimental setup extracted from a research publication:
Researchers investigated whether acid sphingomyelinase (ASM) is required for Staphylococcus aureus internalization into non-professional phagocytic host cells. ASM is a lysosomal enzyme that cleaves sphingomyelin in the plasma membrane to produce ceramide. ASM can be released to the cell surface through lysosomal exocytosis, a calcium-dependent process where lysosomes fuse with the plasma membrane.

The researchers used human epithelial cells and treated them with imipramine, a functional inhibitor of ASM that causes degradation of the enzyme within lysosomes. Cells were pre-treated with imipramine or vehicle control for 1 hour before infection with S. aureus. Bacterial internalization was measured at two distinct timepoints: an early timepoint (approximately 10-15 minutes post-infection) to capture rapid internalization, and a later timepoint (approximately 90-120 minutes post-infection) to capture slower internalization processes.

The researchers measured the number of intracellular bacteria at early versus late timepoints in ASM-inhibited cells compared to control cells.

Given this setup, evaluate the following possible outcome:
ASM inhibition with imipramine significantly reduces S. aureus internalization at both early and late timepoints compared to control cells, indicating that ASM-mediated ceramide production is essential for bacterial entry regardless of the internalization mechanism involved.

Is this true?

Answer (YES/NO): NO